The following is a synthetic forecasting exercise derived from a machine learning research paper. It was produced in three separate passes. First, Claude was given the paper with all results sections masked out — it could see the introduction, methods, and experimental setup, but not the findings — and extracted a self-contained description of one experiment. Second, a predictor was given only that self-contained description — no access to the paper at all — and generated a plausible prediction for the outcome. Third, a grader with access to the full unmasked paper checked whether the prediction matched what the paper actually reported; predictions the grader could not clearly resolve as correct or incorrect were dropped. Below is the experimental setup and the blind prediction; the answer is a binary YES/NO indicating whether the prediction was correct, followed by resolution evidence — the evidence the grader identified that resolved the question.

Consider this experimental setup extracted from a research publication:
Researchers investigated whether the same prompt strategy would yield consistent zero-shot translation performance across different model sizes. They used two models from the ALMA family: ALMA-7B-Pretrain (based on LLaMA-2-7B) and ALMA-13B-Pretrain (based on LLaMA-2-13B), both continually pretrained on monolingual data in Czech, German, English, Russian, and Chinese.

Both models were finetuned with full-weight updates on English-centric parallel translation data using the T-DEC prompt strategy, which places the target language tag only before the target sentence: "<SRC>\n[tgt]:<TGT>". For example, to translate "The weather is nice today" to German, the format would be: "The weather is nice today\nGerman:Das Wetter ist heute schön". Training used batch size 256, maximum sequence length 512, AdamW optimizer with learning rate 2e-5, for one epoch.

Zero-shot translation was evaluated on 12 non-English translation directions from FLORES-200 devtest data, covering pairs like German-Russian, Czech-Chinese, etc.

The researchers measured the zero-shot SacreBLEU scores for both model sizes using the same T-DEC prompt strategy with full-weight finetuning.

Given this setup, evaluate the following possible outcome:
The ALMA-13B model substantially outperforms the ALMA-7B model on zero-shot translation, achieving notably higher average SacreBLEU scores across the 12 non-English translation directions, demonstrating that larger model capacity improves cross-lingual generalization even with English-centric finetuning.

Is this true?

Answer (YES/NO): NO